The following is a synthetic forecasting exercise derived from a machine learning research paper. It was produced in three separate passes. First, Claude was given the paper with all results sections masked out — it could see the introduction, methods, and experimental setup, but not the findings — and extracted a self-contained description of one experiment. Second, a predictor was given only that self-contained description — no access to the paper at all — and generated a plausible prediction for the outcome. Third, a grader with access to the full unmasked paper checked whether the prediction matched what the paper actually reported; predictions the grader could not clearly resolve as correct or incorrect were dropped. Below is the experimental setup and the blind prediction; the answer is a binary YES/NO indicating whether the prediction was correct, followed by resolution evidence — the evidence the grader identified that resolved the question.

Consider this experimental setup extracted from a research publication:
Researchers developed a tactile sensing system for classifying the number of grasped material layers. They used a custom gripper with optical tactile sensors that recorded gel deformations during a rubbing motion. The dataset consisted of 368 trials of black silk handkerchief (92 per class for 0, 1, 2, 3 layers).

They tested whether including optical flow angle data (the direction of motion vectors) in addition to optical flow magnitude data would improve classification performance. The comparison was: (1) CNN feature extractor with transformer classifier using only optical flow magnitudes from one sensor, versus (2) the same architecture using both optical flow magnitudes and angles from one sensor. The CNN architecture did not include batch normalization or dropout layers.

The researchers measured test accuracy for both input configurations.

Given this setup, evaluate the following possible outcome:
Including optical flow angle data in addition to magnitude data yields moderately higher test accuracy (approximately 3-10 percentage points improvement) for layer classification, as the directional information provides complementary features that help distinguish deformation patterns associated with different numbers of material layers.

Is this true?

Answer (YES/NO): NO